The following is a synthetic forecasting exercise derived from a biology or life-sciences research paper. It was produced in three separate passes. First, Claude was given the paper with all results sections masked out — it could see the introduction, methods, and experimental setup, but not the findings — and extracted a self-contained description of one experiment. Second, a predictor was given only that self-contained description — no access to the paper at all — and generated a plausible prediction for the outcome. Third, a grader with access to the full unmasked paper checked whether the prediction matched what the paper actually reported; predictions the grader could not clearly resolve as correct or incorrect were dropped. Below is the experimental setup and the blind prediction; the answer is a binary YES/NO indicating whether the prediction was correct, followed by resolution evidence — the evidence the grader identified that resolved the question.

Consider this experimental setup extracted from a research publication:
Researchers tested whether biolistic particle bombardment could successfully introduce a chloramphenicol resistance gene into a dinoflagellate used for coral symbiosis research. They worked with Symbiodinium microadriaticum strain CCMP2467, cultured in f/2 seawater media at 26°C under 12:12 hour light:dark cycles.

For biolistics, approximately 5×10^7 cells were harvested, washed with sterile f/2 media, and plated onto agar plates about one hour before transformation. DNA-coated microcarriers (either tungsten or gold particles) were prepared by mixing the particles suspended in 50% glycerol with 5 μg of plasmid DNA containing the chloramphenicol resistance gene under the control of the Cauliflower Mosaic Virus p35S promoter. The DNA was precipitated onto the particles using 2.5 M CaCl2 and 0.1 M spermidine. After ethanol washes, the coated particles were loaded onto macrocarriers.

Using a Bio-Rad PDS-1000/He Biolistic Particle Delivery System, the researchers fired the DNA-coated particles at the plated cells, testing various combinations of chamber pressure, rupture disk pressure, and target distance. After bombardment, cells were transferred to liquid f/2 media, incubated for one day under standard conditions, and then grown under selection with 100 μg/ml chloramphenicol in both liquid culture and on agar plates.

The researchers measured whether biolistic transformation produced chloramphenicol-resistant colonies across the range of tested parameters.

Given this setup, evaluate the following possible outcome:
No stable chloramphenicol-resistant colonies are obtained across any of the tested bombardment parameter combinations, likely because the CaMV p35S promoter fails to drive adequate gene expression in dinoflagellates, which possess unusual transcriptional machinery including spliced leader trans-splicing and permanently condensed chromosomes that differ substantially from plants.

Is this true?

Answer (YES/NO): YES